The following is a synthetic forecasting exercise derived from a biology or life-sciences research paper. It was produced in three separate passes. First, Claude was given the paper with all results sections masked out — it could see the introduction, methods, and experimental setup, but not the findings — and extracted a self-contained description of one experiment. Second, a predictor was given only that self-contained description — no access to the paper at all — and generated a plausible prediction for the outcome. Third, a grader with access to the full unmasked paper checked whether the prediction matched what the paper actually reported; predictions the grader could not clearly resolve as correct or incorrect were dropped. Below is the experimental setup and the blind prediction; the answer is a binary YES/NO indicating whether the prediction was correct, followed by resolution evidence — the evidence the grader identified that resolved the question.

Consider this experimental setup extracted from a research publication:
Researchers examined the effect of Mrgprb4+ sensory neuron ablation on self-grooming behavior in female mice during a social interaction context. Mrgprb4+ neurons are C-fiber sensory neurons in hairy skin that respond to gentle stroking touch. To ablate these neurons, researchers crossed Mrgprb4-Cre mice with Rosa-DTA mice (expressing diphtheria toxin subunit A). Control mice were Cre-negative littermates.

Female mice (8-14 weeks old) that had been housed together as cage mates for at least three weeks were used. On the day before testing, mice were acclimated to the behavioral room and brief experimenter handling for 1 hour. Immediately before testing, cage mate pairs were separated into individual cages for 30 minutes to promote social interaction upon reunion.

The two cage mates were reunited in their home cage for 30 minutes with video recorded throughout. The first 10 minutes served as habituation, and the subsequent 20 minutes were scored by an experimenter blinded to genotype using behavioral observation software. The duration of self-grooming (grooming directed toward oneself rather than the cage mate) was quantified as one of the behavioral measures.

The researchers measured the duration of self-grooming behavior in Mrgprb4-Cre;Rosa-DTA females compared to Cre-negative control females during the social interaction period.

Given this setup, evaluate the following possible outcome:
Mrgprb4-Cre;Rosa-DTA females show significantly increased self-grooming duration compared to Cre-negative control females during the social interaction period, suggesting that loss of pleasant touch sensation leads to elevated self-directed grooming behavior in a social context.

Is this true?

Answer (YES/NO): NO